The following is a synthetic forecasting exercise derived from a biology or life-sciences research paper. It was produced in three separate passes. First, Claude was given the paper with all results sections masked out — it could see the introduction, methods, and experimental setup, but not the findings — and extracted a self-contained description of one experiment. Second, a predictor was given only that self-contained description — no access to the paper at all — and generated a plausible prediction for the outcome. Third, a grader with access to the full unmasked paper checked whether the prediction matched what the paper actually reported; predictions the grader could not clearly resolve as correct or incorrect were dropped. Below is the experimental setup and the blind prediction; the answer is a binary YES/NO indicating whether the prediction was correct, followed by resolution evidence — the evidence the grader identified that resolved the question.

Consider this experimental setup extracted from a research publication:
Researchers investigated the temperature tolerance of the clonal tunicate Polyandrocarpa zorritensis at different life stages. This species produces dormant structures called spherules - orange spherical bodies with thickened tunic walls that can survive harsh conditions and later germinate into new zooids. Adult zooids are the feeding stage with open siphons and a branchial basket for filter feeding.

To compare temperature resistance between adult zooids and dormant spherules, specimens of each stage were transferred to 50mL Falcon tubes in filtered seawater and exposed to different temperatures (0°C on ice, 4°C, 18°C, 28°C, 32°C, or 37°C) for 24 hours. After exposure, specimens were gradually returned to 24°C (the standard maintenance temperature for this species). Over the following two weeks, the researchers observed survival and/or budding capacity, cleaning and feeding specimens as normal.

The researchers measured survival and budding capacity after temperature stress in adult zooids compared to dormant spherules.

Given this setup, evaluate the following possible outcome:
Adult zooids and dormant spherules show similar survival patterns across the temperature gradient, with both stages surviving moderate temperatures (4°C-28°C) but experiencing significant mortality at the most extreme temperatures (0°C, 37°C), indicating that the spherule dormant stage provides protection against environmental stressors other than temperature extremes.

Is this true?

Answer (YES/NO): NO